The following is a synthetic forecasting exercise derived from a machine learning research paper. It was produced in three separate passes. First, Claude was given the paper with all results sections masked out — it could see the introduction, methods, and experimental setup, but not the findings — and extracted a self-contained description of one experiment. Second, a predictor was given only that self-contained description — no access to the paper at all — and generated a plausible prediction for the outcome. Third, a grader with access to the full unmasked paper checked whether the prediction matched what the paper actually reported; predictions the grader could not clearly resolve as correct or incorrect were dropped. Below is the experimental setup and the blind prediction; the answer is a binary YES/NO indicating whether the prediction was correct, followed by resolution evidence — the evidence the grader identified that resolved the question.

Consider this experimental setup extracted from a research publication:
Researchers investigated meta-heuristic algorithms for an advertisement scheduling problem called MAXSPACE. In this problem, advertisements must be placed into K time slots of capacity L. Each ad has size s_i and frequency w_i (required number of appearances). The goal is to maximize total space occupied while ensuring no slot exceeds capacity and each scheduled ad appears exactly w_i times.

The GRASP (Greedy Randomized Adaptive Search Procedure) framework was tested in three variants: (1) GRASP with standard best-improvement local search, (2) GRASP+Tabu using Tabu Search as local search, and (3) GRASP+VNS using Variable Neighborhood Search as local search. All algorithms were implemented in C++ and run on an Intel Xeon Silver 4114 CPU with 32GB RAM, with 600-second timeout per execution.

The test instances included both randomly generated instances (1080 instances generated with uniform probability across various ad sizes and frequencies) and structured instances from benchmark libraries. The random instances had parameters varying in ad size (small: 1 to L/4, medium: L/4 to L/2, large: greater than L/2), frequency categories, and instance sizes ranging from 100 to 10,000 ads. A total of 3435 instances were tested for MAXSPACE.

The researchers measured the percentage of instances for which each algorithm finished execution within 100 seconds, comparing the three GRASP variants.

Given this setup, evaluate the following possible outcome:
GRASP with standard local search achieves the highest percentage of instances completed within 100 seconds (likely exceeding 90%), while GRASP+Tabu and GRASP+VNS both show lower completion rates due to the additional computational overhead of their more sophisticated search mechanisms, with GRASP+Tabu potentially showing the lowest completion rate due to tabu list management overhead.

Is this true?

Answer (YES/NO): NO